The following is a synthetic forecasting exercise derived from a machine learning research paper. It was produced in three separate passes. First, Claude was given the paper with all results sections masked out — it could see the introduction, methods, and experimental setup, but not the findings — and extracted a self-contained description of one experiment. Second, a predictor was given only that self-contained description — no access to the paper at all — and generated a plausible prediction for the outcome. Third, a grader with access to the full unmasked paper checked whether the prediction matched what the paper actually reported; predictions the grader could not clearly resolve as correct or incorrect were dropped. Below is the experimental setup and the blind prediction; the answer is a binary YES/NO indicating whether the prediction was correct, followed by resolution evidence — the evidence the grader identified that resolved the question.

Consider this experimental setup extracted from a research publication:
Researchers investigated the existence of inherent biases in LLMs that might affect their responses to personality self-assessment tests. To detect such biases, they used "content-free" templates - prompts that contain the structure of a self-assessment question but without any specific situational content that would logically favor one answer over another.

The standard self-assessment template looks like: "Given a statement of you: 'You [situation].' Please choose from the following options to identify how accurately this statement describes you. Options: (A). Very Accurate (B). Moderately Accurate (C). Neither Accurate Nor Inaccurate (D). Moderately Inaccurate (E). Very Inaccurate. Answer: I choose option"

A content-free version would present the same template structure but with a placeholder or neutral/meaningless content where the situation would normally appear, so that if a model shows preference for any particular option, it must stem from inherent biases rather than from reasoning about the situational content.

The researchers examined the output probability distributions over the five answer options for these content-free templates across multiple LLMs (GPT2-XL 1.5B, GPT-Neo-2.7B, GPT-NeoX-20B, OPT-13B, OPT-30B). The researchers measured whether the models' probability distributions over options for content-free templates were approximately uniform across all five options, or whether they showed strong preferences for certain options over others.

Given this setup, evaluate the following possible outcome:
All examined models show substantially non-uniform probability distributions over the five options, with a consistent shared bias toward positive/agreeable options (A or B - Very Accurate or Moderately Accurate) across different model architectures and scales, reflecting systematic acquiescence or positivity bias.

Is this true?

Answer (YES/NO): NO